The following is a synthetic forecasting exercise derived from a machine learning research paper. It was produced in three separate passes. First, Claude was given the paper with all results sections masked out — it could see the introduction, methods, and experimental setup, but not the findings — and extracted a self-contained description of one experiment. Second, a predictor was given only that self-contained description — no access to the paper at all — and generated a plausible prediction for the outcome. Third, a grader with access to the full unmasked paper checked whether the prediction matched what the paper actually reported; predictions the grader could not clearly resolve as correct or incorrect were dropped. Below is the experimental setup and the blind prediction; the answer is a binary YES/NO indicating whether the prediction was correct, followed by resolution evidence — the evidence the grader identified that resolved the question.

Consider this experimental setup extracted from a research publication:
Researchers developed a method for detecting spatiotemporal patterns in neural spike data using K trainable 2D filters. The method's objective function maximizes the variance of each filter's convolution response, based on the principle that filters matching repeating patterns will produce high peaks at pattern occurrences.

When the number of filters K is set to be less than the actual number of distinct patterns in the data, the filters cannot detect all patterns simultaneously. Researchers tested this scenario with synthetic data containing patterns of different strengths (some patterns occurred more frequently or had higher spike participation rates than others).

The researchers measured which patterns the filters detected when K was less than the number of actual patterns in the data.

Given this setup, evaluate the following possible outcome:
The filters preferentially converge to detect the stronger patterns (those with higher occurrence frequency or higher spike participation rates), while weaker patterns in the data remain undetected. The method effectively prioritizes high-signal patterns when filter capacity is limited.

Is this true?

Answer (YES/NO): YES